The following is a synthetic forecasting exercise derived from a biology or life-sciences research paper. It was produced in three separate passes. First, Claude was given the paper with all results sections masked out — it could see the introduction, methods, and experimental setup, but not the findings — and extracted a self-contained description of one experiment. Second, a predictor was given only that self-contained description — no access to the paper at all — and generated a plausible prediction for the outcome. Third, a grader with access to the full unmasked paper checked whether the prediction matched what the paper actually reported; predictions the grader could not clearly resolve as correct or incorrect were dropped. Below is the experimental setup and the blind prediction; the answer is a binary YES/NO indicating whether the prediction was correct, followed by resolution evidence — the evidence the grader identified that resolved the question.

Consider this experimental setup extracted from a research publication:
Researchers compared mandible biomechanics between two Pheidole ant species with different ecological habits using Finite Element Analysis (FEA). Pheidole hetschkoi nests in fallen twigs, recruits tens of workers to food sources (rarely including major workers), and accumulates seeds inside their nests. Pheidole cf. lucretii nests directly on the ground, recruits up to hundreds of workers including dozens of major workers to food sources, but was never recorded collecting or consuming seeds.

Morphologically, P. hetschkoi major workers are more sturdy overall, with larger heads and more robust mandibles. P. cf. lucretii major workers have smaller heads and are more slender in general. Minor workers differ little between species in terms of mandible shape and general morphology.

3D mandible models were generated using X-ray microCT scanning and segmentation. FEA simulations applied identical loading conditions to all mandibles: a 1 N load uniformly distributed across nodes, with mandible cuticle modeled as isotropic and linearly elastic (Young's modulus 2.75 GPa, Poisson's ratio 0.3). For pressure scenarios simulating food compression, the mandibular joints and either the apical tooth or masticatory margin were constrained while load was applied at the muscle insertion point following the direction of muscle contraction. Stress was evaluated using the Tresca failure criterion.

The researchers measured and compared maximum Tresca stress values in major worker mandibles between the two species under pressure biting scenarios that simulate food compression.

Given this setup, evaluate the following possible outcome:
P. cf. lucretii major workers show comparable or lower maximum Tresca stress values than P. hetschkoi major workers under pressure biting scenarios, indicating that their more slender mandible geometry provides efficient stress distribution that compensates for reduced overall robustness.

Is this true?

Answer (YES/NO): NO